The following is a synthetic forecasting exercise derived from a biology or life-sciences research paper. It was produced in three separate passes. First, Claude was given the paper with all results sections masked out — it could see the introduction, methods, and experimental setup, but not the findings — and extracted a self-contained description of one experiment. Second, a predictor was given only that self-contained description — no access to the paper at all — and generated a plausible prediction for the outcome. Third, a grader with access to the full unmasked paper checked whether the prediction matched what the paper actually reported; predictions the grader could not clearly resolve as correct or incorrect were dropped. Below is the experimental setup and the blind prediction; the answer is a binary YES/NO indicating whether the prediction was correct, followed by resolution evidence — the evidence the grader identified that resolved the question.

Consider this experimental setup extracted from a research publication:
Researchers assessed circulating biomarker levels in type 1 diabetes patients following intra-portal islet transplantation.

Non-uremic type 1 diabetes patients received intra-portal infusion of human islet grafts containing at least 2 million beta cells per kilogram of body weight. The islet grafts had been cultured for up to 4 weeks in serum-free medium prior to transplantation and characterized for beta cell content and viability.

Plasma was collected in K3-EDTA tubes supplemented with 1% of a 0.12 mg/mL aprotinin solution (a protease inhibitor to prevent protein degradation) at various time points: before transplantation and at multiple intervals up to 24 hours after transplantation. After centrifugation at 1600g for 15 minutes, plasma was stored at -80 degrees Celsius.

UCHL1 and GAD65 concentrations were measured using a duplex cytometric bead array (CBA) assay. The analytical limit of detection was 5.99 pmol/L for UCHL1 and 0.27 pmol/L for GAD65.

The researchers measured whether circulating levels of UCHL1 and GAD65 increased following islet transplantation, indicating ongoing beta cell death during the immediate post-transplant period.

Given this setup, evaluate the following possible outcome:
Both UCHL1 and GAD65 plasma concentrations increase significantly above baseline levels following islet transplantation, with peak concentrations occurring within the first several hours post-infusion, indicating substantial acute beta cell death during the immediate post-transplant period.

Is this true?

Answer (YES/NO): NO